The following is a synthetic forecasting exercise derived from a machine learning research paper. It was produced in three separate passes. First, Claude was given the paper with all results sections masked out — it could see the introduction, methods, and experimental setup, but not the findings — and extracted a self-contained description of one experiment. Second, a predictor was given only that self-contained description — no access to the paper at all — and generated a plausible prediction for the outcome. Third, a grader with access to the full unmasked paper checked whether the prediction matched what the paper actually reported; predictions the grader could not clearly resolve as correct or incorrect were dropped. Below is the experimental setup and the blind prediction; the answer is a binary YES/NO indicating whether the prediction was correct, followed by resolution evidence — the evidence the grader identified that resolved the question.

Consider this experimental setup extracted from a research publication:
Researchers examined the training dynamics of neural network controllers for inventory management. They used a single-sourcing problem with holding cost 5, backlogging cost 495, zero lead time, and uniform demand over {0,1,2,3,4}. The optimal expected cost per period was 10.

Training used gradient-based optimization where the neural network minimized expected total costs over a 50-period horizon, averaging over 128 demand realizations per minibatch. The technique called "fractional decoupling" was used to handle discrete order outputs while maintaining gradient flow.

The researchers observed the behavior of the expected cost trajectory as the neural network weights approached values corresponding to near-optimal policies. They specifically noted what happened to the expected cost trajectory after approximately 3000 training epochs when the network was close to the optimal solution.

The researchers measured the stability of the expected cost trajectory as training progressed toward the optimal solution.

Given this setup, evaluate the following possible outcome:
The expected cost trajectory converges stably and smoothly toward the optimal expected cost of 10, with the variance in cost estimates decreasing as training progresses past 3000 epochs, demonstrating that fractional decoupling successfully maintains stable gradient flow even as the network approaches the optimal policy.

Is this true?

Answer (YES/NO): NO